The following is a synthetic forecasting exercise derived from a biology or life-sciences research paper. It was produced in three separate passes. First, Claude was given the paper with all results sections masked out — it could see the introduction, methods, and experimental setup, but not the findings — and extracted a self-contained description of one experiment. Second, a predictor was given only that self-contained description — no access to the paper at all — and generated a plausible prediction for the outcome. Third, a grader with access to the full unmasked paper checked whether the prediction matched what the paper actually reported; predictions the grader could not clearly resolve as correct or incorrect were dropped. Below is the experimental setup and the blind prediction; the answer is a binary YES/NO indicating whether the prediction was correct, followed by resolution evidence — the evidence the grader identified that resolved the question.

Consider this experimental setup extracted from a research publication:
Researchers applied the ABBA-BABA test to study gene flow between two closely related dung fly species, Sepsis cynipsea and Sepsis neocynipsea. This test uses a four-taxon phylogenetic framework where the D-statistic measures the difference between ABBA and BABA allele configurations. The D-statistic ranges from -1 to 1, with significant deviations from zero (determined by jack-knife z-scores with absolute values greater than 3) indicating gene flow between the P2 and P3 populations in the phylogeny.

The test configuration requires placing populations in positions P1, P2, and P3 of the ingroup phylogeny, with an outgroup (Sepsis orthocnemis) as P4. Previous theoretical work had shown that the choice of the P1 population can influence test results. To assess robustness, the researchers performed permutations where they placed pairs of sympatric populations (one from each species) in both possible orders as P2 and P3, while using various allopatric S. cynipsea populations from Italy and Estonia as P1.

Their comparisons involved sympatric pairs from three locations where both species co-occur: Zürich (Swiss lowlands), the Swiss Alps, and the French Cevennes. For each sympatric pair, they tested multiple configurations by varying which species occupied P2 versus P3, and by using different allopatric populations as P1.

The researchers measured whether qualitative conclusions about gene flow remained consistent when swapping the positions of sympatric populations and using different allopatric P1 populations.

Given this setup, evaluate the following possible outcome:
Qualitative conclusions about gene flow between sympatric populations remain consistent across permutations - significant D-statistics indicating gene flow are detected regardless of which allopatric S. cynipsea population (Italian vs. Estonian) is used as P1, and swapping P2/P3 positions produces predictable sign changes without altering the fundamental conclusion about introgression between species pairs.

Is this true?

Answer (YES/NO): NO